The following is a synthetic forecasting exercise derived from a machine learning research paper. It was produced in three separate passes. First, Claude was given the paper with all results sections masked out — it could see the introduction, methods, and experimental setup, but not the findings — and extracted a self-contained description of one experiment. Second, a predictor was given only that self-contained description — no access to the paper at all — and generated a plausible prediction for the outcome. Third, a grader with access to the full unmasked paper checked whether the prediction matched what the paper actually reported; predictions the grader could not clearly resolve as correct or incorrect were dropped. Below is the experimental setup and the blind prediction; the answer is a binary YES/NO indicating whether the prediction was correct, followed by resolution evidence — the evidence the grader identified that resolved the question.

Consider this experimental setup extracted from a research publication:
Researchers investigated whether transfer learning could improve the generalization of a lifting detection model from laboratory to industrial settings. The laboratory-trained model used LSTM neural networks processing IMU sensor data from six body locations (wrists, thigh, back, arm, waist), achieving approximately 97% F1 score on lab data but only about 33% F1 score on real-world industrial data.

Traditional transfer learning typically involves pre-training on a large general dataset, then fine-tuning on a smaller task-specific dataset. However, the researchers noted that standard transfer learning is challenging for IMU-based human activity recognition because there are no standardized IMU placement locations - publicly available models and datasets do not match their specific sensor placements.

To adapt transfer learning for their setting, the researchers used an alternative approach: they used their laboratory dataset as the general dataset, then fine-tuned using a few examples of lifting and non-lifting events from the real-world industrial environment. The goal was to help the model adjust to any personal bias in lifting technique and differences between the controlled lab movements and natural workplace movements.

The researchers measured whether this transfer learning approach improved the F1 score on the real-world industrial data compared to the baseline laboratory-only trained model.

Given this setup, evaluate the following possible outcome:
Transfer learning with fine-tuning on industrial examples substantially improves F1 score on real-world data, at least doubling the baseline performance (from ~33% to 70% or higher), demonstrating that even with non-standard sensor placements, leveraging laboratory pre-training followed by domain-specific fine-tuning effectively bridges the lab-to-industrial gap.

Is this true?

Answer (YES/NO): NO